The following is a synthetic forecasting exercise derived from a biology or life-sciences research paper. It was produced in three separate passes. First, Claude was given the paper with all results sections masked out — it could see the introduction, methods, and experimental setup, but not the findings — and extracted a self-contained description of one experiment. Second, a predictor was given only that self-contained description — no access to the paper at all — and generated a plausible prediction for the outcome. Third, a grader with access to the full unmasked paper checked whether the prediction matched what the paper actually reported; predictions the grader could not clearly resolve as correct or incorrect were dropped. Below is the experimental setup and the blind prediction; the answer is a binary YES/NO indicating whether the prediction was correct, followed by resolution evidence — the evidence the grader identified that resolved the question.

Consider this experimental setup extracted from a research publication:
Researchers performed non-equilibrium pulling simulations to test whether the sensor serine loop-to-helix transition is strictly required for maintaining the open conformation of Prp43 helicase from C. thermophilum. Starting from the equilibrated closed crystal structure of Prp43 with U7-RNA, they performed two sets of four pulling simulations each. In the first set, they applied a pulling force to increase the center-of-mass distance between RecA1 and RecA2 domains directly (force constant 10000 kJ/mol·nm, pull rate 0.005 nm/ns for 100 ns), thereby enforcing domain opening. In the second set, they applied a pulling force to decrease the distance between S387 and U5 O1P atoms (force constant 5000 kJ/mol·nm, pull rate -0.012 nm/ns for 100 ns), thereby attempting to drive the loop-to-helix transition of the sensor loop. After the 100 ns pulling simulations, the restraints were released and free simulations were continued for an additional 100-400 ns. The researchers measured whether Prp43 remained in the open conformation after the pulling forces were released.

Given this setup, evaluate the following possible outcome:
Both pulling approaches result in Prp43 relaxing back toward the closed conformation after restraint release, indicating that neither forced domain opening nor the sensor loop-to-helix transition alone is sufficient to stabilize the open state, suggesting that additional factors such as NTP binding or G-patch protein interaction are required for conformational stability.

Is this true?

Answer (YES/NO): NO